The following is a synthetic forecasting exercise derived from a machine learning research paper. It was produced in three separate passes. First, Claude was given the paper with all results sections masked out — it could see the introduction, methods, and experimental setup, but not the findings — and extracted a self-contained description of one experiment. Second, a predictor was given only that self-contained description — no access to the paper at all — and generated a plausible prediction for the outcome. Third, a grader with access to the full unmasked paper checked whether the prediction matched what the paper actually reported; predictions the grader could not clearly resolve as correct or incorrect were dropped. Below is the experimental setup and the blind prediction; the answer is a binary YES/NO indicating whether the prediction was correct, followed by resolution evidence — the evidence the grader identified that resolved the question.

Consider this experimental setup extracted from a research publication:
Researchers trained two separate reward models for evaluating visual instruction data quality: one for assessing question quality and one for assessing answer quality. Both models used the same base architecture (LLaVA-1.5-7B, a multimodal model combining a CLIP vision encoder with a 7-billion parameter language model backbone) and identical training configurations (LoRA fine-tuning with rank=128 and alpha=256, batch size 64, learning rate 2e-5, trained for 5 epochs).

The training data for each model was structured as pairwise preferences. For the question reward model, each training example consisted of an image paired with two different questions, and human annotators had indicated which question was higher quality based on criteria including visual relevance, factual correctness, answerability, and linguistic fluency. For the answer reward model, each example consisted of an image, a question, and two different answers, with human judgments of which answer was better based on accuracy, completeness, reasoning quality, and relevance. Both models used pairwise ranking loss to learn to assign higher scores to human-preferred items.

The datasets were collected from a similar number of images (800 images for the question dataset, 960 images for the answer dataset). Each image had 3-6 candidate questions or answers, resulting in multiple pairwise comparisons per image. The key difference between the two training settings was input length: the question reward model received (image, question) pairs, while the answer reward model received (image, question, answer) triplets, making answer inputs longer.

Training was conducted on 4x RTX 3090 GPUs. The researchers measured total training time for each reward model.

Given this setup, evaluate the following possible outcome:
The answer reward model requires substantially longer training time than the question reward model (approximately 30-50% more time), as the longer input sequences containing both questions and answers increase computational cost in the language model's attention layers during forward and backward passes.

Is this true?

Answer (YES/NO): NO